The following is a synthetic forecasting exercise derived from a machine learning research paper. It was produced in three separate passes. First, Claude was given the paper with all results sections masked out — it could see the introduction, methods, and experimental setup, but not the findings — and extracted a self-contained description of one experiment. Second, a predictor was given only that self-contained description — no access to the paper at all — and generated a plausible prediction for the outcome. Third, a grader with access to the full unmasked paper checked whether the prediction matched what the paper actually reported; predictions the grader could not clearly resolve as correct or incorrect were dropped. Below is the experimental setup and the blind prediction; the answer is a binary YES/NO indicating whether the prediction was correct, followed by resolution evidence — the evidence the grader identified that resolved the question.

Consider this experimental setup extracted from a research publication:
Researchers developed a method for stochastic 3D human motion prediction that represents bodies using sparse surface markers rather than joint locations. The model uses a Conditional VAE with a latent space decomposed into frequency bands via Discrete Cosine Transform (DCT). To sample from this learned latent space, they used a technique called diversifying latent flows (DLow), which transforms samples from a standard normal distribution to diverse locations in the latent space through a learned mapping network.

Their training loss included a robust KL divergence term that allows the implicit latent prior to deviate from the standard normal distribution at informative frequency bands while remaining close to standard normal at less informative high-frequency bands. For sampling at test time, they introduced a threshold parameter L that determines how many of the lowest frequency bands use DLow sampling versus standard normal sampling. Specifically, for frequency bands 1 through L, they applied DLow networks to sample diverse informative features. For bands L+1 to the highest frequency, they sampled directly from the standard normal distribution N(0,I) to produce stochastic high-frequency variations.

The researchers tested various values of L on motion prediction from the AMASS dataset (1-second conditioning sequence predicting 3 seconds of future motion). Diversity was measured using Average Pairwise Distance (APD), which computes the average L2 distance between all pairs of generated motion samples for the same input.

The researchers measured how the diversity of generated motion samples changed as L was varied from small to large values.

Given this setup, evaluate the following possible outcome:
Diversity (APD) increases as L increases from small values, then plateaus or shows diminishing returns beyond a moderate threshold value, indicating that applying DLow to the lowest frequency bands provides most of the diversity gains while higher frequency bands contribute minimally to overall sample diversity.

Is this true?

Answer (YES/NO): YES